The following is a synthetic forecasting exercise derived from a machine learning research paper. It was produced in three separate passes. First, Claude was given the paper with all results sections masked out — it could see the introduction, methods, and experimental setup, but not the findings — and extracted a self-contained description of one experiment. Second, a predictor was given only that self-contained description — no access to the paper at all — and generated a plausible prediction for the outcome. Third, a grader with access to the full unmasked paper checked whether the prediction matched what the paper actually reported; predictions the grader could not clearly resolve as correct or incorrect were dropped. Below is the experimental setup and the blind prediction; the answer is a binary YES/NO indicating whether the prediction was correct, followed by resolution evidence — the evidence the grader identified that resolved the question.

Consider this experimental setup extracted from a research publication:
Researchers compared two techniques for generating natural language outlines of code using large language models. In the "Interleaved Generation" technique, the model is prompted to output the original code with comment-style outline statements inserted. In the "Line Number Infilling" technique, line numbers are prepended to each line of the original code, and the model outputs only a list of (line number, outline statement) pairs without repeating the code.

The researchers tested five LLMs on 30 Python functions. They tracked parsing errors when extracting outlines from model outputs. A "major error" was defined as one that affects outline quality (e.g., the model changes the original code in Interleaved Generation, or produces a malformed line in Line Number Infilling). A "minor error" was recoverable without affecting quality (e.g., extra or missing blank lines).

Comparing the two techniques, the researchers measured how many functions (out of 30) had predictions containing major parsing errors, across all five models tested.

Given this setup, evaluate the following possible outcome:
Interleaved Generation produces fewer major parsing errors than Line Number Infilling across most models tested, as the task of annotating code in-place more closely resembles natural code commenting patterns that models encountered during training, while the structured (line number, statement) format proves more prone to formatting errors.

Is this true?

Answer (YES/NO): NO